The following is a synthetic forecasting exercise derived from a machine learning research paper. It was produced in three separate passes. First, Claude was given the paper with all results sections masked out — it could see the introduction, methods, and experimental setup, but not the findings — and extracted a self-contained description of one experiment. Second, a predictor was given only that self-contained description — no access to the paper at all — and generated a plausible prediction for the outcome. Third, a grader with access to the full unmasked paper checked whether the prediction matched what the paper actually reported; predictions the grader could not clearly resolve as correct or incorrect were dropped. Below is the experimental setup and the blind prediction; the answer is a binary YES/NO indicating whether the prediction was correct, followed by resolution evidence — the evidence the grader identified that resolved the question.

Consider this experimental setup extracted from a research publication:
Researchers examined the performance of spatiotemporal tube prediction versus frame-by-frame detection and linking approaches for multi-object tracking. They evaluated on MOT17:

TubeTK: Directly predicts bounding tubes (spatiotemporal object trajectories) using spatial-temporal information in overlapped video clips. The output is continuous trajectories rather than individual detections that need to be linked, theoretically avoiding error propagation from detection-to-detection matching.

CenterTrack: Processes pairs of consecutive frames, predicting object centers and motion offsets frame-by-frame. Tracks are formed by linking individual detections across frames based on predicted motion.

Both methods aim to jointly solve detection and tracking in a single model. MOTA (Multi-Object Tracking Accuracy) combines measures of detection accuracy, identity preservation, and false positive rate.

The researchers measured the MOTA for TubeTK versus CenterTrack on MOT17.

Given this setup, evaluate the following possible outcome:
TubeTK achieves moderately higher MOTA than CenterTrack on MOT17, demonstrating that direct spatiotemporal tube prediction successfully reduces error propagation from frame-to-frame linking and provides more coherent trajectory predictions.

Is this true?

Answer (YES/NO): NO